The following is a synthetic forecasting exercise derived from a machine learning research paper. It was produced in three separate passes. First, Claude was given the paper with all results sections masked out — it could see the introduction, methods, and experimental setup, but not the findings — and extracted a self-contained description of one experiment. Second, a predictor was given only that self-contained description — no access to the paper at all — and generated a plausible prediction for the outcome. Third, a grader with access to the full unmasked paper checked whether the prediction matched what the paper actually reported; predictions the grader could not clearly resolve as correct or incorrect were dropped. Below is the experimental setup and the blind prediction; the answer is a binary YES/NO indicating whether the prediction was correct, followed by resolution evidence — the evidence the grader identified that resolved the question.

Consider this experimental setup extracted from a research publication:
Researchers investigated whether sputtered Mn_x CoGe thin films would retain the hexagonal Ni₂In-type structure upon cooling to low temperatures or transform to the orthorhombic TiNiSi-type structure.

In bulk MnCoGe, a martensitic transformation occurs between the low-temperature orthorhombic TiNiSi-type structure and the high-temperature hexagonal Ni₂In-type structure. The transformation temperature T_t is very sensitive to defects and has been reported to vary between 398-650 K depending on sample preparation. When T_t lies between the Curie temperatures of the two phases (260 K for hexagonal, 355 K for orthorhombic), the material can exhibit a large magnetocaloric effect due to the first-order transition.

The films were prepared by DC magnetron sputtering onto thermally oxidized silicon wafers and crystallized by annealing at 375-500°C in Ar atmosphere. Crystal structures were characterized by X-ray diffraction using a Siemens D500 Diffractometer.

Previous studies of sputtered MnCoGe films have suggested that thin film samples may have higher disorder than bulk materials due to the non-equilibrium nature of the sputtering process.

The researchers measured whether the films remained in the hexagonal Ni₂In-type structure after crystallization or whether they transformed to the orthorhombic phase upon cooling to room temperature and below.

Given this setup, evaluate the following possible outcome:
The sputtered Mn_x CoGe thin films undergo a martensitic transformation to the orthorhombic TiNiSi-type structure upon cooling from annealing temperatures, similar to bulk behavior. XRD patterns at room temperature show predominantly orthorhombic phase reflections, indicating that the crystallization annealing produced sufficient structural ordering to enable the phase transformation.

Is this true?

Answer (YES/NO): NO